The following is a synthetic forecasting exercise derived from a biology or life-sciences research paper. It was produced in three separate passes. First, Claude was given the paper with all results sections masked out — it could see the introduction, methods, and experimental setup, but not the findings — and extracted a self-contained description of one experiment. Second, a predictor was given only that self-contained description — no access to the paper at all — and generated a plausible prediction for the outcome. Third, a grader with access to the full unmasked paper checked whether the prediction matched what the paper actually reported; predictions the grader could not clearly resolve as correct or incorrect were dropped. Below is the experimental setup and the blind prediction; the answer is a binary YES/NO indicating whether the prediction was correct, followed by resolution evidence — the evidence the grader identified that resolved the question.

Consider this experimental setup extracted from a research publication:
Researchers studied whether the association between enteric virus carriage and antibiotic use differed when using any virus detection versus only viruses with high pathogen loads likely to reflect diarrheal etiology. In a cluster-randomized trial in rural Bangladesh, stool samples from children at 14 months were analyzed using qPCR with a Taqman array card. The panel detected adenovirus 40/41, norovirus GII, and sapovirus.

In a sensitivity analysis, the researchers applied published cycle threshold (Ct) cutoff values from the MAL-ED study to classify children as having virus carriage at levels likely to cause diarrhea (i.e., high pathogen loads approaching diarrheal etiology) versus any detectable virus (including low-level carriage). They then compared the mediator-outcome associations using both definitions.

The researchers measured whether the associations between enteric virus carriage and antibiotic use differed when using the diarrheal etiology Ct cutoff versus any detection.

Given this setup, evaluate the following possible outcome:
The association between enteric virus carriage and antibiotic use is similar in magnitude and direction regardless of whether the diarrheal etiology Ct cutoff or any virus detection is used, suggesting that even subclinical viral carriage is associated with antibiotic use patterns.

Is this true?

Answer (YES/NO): YES